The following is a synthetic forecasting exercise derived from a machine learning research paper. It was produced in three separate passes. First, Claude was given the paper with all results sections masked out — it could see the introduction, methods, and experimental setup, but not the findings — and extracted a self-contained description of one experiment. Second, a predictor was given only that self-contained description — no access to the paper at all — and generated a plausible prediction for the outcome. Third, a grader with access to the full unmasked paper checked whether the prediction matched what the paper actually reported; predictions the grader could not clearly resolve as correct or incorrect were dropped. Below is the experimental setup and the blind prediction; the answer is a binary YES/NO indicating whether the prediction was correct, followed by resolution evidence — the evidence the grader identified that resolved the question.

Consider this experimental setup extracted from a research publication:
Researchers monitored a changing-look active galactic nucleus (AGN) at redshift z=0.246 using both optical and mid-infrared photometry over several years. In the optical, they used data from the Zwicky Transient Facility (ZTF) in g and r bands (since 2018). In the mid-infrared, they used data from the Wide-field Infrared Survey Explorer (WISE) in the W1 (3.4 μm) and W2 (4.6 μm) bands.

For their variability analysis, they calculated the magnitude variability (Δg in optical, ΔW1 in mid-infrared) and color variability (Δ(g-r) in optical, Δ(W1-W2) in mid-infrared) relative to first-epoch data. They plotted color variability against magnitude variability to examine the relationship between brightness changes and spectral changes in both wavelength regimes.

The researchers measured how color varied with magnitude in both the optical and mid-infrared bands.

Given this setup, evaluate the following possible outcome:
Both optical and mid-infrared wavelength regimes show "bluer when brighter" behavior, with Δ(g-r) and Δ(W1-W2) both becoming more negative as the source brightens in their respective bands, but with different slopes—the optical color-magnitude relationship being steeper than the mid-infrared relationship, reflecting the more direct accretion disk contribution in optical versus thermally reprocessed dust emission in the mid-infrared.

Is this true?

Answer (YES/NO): NO